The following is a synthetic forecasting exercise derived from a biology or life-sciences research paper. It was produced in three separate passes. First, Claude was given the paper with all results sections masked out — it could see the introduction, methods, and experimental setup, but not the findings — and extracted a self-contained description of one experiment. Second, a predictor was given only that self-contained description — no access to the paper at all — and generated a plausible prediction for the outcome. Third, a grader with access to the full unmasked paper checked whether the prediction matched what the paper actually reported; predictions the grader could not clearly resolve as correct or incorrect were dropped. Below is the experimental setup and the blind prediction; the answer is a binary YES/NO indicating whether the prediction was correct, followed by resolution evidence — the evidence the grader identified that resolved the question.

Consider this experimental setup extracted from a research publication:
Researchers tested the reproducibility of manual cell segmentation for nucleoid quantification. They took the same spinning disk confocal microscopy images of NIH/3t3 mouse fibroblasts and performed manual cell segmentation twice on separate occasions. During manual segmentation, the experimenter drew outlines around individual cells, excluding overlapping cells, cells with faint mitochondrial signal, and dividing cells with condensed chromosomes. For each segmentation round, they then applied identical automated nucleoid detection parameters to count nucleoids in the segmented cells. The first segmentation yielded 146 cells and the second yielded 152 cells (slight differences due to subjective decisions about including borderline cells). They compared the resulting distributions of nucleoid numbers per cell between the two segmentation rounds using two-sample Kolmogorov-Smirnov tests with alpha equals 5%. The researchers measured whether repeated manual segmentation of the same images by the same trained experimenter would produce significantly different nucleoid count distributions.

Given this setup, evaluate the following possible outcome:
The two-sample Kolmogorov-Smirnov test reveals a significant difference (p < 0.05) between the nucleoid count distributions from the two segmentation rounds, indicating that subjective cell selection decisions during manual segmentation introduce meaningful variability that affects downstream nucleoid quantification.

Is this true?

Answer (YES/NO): NO